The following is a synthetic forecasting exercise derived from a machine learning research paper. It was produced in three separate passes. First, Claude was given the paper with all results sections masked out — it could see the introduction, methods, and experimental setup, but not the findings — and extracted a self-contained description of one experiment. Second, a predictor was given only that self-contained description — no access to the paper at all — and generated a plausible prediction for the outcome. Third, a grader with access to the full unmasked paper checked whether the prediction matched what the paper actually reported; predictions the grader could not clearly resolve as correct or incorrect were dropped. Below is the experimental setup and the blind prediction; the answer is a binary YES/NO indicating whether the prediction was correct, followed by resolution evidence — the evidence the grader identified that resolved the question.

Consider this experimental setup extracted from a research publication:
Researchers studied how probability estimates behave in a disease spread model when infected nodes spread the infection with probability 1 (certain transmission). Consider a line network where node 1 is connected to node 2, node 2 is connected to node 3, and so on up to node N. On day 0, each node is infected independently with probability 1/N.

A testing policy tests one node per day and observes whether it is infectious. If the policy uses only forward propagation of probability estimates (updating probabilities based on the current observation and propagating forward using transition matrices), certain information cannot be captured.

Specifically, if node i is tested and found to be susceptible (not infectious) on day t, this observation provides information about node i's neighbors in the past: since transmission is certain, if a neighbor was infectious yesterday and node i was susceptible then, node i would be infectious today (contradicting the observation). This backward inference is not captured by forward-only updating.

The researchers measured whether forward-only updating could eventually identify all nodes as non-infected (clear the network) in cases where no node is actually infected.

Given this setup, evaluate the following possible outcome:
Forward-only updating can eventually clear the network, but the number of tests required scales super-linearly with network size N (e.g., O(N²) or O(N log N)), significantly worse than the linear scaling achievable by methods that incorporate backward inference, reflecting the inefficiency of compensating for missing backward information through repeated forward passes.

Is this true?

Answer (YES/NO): NO